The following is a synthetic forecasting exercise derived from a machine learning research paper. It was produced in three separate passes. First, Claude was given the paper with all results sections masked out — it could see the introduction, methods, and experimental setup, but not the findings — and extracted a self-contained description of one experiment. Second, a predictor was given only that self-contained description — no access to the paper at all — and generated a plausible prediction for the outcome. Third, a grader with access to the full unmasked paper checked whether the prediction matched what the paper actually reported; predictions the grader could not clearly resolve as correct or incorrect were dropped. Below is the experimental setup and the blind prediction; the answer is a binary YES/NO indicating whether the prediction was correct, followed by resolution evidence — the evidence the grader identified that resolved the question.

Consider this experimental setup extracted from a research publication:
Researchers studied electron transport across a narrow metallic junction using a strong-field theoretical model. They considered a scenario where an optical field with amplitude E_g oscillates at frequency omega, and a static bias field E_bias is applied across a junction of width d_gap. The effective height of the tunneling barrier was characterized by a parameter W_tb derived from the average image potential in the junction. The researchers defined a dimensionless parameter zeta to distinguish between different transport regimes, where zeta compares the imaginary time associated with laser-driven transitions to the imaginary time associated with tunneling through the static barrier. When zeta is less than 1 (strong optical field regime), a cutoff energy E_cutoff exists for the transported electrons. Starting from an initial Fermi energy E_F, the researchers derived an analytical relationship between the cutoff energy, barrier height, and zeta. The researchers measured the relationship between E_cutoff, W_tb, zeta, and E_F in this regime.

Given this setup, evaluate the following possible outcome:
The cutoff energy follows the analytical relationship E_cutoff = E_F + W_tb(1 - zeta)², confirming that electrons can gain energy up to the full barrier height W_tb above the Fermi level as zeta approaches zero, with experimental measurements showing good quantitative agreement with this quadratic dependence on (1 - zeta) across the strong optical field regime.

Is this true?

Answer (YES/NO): NO